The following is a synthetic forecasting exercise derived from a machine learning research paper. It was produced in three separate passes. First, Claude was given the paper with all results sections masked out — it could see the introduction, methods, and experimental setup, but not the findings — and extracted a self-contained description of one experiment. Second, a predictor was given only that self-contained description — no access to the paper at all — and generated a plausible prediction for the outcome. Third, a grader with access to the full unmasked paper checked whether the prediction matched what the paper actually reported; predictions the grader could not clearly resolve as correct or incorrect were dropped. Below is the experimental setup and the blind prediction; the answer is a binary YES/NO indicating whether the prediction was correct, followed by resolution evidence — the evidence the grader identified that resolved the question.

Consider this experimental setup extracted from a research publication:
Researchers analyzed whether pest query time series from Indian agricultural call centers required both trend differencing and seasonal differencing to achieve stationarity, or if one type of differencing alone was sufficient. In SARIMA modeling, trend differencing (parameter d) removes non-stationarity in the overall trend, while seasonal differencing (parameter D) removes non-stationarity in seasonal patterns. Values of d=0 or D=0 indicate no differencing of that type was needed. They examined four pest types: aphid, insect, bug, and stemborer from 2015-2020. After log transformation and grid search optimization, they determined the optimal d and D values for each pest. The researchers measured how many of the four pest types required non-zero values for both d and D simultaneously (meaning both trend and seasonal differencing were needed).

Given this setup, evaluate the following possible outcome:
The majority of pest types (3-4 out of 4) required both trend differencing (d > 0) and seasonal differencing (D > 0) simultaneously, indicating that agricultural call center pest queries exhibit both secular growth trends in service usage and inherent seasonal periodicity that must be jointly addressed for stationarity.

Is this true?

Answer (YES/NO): NO